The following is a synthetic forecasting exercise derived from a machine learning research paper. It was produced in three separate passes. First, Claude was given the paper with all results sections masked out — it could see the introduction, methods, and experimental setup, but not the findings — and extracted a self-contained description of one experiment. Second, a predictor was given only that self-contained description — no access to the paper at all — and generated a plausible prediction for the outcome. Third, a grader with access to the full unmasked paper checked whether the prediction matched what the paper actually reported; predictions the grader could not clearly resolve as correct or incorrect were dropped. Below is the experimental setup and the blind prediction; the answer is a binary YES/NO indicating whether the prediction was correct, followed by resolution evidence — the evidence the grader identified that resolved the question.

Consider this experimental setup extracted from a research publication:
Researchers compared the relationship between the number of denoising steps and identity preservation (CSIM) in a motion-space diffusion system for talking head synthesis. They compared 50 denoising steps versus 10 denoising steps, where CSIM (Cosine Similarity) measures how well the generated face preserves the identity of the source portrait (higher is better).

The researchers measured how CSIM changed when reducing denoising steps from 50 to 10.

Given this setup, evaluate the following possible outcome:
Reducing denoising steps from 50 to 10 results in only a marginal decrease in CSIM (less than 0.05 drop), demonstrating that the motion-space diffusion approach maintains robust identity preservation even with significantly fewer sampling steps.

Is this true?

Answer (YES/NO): YES